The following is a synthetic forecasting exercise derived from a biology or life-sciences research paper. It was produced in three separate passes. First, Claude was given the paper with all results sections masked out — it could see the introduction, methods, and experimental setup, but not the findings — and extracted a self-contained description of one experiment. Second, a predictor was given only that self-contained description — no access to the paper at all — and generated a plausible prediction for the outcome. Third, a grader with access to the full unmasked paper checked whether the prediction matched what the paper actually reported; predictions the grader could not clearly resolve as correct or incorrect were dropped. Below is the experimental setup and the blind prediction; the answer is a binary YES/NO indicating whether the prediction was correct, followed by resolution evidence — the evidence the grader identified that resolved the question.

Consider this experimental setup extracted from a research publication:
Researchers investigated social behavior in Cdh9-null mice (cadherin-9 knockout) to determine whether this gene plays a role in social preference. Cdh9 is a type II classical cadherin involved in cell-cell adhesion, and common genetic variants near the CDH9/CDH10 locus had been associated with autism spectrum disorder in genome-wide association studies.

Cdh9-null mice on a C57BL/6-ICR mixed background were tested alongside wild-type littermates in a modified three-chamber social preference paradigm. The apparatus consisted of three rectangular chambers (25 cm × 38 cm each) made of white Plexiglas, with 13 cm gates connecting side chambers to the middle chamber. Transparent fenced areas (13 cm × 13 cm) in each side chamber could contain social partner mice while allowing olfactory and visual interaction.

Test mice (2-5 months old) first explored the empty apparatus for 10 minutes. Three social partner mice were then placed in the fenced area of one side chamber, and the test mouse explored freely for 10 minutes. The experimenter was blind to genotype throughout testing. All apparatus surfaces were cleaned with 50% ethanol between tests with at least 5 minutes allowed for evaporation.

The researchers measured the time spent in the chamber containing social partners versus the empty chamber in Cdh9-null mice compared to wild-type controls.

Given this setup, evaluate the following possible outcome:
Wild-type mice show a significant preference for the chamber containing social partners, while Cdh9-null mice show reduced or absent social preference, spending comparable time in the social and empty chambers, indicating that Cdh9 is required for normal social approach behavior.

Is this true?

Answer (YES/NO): NO